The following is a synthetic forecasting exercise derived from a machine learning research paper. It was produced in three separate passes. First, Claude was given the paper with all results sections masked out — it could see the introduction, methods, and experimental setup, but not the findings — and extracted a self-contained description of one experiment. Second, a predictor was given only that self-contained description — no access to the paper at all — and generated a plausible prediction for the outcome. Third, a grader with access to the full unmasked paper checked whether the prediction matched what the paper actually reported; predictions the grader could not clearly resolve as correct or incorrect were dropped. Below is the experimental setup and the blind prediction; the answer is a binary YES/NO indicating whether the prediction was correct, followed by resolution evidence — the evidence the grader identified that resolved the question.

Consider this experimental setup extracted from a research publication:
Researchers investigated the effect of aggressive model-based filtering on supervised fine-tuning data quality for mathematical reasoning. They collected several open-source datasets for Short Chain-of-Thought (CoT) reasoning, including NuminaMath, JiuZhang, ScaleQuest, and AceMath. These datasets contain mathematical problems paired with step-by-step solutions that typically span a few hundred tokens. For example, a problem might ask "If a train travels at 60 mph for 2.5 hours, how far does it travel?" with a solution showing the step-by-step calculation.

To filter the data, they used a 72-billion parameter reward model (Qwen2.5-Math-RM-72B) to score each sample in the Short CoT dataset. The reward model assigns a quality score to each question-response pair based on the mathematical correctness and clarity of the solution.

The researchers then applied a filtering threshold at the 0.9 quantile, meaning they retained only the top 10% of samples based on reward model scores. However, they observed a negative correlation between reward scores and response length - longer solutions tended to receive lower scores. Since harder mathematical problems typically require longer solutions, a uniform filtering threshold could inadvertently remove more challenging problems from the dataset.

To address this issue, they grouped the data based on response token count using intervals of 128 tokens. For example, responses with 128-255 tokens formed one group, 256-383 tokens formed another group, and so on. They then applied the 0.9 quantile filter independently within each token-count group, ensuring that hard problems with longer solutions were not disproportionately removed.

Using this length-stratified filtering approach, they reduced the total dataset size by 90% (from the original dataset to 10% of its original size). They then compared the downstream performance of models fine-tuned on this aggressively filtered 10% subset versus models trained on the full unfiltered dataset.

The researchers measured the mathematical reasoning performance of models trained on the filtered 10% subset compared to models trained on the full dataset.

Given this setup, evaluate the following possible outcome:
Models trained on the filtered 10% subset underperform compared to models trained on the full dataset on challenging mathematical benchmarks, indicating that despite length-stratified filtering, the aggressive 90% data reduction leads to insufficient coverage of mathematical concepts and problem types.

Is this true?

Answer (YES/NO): NO